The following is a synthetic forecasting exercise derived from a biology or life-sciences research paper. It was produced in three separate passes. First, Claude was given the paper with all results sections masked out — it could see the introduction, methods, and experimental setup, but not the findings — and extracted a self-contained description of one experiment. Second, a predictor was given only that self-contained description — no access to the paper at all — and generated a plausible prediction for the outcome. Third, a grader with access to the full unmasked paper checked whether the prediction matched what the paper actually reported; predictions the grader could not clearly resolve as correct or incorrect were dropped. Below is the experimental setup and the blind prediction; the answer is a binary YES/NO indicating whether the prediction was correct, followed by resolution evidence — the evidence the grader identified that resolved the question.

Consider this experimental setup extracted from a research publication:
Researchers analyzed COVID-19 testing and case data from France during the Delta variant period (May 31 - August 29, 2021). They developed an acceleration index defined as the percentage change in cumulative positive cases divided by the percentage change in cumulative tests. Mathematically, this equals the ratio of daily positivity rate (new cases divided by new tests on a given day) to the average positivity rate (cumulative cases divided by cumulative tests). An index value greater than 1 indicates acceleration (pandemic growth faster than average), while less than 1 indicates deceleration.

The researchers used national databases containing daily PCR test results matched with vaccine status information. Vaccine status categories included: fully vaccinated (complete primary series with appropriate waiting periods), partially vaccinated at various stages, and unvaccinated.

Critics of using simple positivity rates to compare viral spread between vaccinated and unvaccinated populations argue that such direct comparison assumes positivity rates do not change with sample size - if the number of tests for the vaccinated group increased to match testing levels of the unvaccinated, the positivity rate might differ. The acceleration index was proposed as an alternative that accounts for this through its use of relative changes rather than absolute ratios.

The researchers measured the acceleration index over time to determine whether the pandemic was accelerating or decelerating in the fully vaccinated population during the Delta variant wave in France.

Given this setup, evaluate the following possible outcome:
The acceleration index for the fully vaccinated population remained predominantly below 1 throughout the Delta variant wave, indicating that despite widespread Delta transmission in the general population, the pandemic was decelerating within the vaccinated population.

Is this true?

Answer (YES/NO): NO